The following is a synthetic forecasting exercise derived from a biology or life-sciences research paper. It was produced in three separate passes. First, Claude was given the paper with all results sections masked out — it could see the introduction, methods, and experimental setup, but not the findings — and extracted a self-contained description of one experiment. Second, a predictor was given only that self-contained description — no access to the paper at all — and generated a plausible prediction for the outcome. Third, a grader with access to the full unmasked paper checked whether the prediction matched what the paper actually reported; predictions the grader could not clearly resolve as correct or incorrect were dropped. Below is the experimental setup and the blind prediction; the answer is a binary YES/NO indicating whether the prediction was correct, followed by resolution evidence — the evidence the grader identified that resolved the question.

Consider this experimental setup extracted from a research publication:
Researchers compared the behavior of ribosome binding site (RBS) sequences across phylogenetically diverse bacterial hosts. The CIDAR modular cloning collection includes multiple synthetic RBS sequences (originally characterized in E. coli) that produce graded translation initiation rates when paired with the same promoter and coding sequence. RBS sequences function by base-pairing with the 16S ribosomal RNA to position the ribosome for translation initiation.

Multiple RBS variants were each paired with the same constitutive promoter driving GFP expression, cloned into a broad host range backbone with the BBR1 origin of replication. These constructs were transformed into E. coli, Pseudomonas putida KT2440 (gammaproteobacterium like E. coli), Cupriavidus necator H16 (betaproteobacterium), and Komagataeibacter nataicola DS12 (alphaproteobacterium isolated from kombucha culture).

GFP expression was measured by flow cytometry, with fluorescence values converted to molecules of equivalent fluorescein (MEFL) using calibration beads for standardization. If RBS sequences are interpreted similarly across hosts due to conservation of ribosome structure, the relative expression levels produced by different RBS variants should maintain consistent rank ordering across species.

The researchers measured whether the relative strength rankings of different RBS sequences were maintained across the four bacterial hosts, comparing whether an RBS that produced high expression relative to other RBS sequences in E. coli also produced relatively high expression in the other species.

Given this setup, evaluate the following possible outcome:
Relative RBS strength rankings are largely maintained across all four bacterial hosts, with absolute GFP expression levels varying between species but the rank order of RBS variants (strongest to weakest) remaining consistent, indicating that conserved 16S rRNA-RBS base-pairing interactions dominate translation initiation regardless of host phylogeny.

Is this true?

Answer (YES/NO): NO